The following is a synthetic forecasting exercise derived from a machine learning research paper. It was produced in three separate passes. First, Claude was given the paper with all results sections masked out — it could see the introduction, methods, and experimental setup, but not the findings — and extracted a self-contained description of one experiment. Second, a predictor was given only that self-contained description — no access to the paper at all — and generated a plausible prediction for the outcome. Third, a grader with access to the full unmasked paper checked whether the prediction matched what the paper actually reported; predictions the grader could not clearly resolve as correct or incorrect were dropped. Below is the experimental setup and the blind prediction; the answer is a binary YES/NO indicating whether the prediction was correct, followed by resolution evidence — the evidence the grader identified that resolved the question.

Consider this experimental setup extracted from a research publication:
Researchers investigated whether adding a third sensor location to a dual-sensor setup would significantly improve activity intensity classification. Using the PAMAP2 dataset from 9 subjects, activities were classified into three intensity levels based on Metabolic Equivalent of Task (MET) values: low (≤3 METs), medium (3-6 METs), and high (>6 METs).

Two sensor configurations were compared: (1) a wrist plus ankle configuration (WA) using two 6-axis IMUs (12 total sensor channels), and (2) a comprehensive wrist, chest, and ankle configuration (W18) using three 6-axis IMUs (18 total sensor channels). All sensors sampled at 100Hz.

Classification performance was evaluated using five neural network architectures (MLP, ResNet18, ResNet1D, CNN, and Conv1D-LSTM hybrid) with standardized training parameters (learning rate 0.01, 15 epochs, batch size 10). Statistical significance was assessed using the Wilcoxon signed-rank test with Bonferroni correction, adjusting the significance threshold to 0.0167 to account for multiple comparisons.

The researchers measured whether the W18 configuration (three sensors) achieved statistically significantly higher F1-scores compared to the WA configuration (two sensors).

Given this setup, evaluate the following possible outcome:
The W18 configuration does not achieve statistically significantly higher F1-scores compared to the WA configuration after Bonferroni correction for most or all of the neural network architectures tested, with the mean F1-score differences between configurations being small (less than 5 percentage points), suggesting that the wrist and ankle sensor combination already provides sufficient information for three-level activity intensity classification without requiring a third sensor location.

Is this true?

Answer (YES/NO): YES